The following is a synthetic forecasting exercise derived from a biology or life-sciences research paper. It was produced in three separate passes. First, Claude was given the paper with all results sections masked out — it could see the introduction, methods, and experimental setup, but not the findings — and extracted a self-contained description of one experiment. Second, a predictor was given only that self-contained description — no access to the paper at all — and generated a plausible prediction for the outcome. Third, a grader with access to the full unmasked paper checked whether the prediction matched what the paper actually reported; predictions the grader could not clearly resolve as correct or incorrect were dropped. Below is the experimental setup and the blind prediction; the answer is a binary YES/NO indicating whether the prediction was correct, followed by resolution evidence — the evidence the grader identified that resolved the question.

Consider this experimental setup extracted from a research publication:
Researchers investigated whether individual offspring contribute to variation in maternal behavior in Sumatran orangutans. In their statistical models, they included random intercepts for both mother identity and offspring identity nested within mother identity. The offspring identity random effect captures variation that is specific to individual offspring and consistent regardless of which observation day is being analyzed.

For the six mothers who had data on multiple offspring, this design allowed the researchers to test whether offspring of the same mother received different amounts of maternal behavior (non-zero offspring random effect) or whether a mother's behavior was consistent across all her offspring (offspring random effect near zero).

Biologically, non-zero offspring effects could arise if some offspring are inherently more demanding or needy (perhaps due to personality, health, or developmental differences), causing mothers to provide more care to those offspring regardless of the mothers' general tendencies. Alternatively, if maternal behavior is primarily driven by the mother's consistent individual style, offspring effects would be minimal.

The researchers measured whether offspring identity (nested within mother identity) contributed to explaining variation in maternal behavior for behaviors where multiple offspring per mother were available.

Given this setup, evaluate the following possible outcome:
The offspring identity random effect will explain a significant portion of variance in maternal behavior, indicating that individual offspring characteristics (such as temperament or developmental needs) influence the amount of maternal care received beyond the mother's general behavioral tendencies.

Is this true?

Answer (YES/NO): YES